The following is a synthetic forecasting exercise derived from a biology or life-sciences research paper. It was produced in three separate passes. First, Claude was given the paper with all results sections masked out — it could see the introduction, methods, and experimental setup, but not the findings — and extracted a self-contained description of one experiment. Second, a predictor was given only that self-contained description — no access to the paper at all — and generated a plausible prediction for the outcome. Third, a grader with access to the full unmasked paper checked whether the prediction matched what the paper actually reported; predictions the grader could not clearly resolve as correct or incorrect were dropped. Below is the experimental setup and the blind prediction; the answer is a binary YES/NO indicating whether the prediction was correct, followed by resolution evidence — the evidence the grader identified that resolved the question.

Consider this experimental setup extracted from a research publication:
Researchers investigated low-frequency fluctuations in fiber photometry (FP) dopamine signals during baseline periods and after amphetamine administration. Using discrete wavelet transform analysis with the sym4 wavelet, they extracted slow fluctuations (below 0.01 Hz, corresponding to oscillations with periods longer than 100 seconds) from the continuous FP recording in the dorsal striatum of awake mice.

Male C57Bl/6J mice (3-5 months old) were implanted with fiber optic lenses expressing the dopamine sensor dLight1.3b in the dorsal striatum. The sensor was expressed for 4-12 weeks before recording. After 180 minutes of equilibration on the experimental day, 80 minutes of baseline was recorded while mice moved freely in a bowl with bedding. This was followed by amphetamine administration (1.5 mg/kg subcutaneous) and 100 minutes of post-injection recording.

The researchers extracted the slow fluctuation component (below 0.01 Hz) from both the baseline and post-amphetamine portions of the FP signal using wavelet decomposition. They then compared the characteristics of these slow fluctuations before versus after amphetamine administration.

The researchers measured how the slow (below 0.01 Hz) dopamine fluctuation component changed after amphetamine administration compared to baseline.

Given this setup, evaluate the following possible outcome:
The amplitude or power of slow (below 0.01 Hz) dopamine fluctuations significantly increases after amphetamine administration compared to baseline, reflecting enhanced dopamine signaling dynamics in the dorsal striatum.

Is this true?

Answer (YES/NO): YES